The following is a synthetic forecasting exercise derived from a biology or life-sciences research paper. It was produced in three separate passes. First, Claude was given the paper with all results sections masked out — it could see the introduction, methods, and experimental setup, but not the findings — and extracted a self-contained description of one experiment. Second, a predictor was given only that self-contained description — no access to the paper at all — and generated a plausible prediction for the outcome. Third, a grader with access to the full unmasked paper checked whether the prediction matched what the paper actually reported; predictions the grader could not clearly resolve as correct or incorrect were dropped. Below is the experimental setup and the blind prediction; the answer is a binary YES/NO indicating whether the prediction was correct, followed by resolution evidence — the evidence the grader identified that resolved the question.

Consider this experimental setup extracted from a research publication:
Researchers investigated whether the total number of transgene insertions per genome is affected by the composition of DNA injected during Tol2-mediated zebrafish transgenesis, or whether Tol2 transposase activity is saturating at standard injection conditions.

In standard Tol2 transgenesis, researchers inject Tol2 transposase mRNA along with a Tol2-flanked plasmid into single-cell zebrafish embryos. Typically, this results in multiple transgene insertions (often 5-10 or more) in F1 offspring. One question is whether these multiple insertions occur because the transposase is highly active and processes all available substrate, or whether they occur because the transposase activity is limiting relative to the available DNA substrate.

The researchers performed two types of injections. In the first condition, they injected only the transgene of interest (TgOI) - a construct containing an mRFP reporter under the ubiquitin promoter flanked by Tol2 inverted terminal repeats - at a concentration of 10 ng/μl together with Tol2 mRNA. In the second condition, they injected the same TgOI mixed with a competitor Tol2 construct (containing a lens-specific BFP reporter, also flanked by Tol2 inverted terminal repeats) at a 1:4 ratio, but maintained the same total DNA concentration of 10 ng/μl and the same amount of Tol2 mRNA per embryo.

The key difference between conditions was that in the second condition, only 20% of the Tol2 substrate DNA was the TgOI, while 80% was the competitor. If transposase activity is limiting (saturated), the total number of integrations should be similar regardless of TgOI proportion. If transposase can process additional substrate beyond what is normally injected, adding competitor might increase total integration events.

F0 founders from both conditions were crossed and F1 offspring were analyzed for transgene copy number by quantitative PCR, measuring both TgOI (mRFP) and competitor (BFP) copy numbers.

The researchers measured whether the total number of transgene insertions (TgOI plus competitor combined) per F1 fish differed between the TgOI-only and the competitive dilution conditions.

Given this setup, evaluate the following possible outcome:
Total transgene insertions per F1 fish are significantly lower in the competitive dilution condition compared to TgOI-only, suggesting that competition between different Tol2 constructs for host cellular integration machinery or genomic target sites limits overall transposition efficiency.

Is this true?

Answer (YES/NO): NO